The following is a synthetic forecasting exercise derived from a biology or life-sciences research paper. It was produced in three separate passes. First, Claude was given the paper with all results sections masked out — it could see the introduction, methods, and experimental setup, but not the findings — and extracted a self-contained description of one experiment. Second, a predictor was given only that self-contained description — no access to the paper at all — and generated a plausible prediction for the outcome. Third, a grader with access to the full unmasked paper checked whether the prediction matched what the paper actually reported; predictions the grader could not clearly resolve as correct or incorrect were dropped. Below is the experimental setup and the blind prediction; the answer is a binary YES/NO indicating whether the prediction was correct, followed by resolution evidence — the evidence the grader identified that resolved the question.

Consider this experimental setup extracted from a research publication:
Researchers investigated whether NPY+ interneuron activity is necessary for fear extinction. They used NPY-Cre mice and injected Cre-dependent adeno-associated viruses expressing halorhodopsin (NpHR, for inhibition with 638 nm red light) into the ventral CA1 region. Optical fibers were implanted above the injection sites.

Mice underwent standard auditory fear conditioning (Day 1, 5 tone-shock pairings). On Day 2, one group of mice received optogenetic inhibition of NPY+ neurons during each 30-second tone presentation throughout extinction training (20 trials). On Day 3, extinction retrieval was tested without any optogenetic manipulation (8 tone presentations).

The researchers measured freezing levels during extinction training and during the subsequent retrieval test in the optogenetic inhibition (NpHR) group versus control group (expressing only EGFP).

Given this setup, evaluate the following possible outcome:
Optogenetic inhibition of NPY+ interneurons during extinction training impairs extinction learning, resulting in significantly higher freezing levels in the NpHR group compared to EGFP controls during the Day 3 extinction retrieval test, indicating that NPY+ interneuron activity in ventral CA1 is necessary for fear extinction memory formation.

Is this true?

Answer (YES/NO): YES